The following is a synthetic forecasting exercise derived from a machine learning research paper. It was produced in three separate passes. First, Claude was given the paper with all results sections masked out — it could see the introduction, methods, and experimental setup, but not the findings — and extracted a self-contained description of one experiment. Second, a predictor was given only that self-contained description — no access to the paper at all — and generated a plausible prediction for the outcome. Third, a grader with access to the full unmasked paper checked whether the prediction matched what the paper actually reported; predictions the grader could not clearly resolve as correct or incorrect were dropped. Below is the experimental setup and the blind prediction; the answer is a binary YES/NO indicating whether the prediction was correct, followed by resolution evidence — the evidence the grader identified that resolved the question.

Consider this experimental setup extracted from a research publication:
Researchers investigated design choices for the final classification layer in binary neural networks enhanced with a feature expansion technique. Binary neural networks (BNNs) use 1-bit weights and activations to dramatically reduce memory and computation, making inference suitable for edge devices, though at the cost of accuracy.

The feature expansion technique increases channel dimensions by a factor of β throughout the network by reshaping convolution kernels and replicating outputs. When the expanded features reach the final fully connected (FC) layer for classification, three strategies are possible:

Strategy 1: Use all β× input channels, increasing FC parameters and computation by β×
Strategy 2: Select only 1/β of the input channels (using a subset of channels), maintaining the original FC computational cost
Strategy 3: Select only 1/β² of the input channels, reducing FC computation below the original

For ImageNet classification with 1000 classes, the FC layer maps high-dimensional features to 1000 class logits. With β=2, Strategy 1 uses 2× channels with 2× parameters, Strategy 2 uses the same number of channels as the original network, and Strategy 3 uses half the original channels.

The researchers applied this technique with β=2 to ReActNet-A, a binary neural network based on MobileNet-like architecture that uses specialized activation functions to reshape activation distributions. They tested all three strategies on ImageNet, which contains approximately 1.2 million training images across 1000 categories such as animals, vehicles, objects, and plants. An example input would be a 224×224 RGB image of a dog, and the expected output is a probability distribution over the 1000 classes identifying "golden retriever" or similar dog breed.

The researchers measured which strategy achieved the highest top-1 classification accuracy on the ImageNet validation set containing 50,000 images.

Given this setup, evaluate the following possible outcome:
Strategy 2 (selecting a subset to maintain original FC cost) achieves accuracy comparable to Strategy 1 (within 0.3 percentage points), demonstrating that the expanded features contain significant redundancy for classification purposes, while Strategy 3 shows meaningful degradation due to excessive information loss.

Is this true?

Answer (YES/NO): NO